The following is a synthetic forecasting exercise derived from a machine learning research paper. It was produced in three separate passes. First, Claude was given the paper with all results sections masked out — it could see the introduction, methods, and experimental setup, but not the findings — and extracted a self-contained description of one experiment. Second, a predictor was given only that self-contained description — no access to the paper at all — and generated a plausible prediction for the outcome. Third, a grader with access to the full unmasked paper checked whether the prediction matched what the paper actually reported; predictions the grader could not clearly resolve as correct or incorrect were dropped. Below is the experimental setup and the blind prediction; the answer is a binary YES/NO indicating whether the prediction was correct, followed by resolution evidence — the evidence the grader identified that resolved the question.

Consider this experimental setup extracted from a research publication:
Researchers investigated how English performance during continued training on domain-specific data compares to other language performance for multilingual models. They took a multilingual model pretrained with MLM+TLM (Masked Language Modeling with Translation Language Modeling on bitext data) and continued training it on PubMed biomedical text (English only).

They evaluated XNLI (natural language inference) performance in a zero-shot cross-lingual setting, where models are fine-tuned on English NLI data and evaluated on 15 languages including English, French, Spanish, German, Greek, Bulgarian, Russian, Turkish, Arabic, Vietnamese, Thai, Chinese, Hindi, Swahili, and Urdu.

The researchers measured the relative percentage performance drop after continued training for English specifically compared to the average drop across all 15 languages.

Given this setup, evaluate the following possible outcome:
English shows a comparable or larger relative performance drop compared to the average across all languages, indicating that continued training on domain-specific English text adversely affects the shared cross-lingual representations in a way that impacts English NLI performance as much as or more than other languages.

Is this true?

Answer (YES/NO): NO